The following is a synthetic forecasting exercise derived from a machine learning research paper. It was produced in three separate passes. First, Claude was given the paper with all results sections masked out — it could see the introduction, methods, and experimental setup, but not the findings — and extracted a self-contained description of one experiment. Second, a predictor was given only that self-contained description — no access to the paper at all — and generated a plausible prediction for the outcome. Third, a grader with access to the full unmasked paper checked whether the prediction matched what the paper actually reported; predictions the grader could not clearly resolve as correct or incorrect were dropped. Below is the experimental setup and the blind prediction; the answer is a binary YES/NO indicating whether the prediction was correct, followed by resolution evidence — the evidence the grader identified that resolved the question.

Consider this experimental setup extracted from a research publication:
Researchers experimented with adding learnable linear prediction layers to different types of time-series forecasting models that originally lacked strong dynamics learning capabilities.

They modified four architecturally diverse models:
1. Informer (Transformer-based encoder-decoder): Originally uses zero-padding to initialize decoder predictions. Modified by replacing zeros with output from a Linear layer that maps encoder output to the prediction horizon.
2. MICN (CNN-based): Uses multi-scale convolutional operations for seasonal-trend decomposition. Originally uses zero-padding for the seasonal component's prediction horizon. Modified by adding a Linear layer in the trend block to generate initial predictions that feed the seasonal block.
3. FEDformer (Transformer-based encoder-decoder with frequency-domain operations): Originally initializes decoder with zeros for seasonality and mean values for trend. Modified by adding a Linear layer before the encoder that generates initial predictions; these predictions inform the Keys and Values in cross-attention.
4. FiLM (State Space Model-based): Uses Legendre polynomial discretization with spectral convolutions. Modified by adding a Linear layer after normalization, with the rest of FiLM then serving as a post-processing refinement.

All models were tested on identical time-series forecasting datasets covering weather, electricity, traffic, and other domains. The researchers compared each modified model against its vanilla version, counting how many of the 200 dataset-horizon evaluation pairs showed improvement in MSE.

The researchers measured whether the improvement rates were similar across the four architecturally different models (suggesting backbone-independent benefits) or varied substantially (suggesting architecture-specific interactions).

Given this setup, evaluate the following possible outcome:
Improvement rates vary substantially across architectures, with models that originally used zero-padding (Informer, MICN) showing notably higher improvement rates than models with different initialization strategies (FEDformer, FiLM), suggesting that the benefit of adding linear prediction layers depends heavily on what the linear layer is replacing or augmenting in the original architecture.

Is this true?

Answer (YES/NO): NO